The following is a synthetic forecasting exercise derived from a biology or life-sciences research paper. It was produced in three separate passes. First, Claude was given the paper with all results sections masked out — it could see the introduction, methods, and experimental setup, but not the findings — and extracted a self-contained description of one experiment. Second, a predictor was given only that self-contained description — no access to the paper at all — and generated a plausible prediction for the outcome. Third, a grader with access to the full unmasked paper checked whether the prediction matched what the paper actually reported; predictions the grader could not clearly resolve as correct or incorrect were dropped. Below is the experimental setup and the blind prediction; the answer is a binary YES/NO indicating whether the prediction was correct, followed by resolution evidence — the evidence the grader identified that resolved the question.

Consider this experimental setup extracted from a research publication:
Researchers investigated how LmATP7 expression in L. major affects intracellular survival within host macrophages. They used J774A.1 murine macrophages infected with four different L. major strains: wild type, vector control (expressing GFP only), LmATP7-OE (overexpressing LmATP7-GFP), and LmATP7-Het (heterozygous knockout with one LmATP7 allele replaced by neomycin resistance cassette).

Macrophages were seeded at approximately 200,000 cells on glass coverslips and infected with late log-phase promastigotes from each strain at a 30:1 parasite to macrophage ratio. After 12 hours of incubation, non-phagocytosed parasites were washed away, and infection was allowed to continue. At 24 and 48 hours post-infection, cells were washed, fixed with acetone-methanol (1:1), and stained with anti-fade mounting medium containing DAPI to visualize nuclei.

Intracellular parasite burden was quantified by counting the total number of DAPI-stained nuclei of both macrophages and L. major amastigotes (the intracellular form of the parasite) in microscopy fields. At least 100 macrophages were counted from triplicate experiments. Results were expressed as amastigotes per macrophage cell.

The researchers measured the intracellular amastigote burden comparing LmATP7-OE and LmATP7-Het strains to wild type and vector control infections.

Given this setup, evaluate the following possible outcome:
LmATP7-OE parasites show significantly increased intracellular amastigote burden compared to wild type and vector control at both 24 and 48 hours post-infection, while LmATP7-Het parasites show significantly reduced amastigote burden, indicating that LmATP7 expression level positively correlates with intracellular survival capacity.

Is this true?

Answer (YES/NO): YES